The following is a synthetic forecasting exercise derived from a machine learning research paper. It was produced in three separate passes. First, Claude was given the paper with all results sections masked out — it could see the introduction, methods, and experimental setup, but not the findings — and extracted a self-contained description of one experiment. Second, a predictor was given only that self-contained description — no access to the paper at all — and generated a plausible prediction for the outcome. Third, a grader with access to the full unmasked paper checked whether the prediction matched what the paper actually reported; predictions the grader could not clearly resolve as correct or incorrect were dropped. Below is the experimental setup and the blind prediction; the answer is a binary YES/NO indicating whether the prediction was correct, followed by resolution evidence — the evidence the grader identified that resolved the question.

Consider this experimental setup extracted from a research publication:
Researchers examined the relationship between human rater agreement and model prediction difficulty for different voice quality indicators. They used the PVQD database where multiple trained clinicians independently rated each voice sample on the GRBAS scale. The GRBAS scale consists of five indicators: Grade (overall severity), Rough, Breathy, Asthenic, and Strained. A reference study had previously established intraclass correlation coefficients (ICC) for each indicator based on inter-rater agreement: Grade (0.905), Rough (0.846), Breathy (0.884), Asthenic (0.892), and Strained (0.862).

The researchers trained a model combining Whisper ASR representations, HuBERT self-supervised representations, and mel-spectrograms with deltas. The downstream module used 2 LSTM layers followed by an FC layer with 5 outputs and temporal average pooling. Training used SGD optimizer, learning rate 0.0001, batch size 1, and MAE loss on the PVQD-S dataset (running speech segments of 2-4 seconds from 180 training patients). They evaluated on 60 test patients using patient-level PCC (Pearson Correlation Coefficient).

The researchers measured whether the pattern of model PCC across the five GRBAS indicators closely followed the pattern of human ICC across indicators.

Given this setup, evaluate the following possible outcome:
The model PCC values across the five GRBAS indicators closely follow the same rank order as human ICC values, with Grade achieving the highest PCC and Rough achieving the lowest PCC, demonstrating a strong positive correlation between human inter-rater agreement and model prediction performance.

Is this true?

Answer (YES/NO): NO